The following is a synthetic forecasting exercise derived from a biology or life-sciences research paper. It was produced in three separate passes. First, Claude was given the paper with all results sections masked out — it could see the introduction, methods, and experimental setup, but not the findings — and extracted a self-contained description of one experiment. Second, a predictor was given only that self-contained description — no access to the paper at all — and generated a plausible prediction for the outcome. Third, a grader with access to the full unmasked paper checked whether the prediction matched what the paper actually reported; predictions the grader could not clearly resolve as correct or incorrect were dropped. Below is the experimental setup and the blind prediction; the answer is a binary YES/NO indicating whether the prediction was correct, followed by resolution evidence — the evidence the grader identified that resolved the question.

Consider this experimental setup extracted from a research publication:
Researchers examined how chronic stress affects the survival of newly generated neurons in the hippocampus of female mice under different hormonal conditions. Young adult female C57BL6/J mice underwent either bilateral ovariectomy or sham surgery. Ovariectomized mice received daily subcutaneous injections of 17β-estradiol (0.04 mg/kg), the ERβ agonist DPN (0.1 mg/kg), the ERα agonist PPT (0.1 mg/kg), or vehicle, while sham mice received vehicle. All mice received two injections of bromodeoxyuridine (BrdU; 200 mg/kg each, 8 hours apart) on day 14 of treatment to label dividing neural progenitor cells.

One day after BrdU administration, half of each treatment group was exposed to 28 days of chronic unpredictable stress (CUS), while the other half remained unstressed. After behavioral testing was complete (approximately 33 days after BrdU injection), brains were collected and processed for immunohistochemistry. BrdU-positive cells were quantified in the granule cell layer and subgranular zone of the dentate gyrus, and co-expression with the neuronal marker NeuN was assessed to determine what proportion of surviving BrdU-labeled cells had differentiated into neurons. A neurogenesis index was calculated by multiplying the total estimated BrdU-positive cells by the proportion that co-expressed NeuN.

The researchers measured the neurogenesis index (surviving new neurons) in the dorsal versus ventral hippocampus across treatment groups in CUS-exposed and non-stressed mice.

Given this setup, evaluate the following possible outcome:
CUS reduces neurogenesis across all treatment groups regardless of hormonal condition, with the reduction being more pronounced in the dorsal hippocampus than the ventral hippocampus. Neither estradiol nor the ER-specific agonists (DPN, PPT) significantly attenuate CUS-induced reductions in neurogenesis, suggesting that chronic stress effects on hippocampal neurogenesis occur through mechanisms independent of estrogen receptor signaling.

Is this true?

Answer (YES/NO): NO